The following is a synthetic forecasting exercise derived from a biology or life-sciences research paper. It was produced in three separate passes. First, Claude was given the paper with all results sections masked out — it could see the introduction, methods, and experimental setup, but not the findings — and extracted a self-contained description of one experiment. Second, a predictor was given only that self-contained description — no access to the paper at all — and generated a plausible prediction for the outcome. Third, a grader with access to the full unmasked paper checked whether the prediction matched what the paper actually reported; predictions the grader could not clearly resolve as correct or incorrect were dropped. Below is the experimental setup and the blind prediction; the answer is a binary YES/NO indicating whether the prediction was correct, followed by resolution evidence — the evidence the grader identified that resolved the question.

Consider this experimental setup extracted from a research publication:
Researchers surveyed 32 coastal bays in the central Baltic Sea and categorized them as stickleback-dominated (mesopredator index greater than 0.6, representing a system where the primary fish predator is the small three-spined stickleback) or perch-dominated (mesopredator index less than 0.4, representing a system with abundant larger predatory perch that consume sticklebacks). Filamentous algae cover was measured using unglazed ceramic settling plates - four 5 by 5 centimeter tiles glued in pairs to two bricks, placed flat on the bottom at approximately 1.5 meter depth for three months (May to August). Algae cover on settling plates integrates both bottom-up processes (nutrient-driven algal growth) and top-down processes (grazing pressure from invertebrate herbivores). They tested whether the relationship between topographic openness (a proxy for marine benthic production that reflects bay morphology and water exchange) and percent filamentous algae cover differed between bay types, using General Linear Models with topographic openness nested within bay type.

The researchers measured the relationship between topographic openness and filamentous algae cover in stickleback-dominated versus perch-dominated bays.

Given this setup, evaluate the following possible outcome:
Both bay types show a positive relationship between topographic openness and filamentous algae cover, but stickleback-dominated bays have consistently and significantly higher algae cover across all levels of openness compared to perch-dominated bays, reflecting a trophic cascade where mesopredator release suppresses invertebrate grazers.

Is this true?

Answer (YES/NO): NO